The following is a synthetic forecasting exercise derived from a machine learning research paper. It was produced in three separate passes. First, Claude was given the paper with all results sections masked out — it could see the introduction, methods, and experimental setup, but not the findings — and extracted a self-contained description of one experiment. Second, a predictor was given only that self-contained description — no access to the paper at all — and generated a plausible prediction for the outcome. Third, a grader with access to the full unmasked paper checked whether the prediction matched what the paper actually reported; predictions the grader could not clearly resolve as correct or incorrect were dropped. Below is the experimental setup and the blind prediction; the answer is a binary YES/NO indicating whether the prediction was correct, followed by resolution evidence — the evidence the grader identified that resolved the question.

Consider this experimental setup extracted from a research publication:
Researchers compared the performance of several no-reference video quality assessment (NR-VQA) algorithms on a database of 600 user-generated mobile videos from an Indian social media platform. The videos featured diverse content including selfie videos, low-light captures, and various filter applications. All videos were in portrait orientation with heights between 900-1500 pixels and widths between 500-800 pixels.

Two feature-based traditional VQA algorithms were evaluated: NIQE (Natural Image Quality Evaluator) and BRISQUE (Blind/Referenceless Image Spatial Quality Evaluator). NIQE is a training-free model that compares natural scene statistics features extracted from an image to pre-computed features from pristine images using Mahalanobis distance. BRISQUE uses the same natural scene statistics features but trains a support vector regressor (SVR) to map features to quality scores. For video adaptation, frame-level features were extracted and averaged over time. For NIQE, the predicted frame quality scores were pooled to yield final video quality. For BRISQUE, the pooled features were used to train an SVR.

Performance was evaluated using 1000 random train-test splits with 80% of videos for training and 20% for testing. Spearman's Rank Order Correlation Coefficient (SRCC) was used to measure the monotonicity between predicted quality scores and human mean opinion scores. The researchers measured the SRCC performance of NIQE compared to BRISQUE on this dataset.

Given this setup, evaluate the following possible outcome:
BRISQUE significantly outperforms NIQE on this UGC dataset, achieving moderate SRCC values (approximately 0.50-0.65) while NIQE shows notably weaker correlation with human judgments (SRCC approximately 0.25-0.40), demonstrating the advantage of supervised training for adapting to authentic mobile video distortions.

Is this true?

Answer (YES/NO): NO